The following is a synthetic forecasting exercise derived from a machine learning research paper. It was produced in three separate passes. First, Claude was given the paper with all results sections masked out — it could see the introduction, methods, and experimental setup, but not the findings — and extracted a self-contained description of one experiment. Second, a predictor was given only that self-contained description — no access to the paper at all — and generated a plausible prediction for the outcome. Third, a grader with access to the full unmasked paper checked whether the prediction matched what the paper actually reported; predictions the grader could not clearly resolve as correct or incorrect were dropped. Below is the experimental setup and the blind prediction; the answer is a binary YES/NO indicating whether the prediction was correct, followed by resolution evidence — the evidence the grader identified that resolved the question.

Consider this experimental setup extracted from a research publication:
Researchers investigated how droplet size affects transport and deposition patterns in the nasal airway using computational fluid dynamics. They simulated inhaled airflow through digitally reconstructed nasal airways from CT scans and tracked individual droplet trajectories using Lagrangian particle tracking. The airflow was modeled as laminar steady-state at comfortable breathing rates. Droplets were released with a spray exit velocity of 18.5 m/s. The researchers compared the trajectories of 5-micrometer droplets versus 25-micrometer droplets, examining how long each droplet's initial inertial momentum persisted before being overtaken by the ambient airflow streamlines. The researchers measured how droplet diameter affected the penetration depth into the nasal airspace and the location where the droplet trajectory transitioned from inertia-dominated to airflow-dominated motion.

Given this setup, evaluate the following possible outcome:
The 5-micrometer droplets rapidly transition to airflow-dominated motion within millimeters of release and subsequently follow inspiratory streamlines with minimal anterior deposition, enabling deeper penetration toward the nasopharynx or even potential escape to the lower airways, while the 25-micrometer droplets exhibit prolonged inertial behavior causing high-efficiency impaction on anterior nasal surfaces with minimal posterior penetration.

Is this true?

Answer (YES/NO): NO